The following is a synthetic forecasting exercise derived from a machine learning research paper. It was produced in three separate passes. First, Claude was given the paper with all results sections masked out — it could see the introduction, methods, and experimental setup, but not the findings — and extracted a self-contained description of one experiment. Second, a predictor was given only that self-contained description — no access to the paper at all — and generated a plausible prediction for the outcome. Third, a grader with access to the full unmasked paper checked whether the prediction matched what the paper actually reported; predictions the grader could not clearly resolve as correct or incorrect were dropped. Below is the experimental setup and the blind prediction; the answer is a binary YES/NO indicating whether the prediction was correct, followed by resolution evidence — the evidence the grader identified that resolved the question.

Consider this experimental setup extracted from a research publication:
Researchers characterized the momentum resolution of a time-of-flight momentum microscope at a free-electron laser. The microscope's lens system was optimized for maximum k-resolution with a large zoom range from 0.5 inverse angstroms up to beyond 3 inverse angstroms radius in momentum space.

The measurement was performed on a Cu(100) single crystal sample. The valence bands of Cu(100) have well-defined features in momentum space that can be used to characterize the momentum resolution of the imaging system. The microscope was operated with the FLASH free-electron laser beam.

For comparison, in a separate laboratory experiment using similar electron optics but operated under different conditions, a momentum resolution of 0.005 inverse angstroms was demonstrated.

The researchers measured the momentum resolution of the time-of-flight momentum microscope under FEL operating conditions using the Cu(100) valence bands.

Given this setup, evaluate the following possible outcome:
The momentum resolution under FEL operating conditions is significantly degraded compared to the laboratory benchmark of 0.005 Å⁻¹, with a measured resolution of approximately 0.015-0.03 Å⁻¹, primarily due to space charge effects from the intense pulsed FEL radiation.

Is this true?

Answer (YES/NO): NO